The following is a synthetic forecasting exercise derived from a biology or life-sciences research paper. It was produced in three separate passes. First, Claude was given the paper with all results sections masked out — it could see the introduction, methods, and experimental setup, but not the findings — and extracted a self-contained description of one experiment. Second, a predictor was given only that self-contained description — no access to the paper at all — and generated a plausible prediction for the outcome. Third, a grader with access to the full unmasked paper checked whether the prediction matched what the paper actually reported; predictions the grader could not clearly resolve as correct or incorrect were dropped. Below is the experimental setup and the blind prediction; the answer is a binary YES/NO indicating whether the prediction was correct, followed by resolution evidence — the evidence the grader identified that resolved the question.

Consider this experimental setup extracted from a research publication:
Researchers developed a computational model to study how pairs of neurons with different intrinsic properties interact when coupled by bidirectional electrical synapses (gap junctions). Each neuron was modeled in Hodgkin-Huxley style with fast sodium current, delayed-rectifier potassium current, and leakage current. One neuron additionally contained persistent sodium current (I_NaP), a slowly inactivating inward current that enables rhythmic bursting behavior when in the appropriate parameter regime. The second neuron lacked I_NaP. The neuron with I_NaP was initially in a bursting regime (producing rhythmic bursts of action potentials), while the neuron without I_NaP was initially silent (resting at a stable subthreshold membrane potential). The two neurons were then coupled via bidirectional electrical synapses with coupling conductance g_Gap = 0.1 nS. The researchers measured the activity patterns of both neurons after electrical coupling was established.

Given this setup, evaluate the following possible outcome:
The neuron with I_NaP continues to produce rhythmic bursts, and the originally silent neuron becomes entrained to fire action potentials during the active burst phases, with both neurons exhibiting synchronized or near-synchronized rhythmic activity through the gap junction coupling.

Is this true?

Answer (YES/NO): YES